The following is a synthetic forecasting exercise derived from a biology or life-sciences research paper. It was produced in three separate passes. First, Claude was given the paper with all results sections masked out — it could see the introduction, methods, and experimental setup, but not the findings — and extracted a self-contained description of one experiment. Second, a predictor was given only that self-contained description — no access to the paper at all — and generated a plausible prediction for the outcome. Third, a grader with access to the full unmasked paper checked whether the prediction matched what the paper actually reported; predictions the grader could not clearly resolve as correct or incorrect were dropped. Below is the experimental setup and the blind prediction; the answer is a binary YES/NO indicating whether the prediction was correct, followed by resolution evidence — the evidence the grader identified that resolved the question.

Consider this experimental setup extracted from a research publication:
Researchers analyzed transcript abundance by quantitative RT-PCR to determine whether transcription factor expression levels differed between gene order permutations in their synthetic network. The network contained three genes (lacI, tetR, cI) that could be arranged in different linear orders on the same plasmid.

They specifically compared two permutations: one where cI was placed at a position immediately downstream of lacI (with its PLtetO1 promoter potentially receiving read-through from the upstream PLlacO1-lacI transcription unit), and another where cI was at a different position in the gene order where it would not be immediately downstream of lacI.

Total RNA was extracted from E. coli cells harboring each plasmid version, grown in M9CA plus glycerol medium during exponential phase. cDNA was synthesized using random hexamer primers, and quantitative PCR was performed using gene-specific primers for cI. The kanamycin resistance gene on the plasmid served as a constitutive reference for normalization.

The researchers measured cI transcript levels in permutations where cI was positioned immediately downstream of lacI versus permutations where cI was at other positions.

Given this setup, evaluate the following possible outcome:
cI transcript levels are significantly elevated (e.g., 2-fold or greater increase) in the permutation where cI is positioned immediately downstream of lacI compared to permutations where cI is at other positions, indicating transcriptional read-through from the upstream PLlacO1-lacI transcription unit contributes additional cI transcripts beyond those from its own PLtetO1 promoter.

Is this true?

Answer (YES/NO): YES